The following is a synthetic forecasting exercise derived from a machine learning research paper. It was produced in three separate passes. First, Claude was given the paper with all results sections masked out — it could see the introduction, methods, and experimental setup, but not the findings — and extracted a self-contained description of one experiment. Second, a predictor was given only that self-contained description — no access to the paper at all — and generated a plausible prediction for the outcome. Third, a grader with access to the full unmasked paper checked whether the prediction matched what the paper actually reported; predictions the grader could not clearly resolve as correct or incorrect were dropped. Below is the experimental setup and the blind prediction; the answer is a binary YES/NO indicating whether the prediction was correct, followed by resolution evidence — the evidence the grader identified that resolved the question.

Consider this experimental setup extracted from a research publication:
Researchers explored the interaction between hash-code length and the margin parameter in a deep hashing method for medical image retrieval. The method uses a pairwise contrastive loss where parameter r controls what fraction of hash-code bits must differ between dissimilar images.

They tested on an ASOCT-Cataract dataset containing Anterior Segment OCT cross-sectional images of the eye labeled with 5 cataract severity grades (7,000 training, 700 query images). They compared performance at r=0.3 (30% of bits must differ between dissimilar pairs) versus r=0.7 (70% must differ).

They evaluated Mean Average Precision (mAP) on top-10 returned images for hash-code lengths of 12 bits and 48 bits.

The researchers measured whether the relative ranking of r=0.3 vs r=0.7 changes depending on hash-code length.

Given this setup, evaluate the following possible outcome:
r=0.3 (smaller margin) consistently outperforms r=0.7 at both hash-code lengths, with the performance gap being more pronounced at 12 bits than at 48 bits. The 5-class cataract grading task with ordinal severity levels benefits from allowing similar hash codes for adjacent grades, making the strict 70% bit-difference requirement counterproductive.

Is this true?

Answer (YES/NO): NO